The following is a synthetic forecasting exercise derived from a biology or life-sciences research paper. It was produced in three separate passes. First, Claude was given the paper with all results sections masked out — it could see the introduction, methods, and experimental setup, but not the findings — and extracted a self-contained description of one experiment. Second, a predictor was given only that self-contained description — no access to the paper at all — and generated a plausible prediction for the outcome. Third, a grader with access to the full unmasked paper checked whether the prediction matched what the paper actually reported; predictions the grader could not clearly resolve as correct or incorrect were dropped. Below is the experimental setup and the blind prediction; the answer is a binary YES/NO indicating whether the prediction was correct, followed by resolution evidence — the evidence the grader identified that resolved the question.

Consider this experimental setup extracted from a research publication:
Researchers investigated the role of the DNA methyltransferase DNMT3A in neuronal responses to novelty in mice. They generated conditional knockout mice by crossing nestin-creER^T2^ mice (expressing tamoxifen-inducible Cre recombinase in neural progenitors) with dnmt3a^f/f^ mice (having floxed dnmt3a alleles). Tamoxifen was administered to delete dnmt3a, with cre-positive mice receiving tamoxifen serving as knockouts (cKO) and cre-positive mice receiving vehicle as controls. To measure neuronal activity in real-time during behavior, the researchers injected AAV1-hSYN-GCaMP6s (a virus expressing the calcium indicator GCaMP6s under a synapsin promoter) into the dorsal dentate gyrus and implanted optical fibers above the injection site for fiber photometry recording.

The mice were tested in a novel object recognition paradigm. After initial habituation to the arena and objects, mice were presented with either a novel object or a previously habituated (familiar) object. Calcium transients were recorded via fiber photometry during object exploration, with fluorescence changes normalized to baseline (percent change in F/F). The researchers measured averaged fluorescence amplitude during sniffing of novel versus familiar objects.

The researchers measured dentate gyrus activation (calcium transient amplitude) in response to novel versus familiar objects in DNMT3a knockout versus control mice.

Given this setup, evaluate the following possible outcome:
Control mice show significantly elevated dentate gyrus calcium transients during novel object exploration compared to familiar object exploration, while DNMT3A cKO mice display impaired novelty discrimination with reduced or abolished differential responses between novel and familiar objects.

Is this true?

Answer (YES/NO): YES